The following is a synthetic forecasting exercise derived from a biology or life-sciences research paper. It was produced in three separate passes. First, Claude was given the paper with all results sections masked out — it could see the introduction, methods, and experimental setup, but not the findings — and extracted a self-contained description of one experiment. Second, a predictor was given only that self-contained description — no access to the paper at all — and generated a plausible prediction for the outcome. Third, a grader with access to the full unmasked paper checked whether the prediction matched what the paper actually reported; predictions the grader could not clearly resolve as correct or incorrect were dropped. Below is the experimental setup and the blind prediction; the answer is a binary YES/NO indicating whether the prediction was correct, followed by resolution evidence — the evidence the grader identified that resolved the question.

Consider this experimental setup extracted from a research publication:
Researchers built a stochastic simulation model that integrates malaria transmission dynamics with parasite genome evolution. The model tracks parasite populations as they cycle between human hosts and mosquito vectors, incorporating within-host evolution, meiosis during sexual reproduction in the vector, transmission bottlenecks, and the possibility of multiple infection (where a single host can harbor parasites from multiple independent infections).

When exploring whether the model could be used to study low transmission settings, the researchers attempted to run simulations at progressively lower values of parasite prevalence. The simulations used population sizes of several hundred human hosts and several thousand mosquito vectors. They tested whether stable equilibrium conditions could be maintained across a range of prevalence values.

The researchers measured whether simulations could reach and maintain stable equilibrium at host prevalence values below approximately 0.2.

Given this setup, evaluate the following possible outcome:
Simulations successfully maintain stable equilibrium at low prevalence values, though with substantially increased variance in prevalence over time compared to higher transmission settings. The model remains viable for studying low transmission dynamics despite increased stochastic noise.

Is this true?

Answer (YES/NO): NO